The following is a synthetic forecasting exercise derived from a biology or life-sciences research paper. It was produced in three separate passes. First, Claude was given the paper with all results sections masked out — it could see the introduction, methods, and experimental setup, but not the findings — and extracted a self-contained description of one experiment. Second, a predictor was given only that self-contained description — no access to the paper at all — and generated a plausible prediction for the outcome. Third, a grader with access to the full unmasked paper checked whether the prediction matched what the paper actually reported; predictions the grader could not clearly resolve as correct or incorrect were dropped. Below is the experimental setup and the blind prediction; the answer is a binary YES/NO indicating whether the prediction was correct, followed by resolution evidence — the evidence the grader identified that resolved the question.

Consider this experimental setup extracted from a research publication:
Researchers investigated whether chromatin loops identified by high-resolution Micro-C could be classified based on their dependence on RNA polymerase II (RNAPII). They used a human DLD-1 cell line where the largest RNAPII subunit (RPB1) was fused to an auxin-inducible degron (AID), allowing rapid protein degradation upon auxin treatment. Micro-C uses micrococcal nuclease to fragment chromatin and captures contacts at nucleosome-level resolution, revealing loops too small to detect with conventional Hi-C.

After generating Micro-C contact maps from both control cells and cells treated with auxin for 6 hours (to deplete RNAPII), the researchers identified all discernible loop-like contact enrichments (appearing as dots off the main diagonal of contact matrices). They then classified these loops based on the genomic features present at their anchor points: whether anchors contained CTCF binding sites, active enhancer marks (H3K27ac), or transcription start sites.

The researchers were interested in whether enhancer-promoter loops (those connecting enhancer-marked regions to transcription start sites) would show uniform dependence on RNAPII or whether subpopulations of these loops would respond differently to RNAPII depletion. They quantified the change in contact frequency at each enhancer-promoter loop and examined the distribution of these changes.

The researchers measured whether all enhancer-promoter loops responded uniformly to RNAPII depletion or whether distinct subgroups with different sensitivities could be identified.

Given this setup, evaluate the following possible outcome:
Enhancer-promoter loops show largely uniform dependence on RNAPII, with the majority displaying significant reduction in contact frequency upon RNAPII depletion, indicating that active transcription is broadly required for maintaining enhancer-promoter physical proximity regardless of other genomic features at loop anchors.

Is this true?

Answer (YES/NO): YES